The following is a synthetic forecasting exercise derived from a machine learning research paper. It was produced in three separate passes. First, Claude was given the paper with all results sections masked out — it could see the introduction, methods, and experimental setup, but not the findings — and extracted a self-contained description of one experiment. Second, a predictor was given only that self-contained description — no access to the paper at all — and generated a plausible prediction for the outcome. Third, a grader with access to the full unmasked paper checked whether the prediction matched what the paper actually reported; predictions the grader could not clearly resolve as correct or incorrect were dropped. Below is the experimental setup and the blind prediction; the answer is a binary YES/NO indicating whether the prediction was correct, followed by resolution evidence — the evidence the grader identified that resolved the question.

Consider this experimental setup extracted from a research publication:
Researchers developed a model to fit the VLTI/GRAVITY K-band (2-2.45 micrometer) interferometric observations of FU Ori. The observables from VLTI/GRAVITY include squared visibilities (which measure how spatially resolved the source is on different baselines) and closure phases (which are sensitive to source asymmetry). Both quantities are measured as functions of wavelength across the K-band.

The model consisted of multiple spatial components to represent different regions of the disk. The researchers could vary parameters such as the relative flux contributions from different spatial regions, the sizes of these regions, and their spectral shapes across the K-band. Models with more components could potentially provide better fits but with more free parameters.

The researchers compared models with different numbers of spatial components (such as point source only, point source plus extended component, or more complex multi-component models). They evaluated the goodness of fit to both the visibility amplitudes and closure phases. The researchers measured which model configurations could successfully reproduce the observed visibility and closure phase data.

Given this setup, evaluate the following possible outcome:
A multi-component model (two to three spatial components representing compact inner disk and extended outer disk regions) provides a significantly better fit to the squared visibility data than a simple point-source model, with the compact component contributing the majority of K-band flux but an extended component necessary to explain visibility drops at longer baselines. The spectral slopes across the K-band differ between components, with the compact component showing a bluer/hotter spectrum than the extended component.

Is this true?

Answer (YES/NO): YES